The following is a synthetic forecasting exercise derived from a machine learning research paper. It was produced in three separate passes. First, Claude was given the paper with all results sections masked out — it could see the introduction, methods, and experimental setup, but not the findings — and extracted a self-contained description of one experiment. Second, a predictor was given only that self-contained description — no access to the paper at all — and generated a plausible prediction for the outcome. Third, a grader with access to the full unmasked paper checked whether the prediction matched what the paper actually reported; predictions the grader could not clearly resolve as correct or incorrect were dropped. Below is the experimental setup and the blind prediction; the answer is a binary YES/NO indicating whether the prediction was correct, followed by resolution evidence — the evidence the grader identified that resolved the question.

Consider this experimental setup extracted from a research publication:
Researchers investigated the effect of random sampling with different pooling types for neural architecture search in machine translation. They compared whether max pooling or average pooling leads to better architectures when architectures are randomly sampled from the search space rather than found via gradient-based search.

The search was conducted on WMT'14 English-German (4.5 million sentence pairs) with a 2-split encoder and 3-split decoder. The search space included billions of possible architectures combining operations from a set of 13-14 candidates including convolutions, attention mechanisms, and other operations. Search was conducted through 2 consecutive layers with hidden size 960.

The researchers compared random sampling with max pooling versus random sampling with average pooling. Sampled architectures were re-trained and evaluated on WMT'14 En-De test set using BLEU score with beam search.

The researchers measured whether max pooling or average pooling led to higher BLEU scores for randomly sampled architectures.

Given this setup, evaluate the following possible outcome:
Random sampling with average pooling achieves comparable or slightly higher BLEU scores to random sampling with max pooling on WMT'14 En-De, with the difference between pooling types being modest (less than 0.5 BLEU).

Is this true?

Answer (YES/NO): NO